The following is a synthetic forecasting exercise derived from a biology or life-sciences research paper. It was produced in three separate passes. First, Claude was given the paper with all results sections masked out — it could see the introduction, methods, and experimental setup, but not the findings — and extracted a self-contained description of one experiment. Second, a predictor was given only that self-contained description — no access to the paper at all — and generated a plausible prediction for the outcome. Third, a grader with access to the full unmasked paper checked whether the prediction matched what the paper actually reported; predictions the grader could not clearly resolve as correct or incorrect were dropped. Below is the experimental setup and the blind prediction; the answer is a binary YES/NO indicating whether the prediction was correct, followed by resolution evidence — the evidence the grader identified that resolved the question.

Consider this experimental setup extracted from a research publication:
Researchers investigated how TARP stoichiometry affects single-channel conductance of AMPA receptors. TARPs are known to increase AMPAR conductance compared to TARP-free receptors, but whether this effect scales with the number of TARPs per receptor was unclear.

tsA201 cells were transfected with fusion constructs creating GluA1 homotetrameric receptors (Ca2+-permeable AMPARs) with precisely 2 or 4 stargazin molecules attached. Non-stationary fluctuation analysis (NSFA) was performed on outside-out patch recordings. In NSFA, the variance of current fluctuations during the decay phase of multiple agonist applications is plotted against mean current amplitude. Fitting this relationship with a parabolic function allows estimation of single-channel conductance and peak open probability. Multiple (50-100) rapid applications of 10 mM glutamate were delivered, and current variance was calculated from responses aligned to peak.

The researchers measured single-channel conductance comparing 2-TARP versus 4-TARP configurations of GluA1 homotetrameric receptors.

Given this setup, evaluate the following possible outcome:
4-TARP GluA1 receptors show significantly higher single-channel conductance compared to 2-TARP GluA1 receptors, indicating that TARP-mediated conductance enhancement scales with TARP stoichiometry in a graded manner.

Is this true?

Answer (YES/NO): NO